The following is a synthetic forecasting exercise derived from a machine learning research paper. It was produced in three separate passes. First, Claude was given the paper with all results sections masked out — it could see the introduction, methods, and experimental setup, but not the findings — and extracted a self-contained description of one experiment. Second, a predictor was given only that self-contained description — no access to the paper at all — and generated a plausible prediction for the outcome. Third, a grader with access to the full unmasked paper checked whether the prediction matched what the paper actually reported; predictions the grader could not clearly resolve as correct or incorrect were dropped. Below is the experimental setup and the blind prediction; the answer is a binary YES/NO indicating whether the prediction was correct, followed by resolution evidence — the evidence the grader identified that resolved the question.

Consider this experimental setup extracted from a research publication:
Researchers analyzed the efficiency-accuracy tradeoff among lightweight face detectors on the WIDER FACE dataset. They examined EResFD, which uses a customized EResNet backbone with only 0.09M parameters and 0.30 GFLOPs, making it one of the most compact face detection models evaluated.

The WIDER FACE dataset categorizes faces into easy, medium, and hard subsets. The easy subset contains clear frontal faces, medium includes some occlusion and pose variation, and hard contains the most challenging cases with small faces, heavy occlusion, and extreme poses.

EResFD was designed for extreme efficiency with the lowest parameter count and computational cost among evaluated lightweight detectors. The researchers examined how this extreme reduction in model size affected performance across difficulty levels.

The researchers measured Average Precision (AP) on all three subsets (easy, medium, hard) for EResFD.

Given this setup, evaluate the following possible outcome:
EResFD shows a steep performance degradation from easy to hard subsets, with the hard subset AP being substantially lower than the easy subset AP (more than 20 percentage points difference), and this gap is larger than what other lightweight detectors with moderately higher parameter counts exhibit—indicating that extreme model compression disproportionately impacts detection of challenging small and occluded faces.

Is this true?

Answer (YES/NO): NO